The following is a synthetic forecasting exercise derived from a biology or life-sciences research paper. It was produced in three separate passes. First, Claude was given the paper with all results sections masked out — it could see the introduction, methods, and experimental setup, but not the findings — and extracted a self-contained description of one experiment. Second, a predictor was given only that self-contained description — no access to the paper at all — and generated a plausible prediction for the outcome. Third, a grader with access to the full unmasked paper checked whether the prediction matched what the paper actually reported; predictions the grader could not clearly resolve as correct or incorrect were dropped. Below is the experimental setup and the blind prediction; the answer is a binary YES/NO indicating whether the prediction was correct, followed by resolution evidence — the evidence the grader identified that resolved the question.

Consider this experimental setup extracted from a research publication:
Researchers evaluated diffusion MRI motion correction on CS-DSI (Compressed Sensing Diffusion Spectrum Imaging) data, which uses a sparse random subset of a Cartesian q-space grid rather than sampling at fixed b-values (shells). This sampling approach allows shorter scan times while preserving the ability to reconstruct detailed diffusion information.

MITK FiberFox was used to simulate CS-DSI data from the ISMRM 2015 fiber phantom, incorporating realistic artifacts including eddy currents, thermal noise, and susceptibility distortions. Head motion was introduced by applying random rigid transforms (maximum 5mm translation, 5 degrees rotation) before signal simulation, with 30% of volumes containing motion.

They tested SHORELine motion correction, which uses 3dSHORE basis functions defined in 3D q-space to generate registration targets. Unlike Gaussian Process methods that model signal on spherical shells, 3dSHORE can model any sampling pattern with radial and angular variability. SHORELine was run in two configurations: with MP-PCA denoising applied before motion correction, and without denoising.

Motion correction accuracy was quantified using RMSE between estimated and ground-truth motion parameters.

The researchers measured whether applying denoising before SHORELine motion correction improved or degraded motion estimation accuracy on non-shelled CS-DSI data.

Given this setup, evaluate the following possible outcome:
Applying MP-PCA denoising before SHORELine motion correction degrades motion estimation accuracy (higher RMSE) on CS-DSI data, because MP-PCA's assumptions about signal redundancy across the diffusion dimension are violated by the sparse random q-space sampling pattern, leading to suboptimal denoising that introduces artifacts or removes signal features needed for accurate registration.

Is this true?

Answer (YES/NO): NO